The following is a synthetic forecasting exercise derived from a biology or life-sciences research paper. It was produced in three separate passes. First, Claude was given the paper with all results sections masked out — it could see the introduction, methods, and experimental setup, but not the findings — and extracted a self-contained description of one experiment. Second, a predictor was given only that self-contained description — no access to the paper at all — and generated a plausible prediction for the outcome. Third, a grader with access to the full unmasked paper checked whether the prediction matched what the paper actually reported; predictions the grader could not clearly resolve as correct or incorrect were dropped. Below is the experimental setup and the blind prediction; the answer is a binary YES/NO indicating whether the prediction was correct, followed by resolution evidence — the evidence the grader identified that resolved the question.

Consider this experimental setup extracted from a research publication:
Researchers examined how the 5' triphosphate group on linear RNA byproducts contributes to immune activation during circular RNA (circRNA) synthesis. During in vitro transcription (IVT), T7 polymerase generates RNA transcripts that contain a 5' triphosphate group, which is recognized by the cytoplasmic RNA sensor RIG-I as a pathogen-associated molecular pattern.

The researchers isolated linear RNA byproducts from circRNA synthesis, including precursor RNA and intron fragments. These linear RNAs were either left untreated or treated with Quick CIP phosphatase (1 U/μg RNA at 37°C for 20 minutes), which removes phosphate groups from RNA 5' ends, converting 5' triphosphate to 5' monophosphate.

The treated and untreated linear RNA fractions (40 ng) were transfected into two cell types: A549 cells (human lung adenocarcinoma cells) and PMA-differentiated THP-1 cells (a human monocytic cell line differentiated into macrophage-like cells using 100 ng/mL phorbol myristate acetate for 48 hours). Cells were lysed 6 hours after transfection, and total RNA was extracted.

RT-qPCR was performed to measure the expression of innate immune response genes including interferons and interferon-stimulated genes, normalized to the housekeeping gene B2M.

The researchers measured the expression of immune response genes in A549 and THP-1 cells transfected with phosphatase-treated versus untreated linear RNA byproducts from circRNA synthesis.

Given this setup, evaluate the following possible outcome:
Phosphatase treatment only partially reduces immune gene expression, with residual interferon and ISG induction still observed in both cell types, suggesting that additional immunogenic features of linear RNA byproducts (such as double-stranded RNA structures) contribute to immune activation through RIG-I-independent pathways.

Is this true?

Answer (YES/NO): NO